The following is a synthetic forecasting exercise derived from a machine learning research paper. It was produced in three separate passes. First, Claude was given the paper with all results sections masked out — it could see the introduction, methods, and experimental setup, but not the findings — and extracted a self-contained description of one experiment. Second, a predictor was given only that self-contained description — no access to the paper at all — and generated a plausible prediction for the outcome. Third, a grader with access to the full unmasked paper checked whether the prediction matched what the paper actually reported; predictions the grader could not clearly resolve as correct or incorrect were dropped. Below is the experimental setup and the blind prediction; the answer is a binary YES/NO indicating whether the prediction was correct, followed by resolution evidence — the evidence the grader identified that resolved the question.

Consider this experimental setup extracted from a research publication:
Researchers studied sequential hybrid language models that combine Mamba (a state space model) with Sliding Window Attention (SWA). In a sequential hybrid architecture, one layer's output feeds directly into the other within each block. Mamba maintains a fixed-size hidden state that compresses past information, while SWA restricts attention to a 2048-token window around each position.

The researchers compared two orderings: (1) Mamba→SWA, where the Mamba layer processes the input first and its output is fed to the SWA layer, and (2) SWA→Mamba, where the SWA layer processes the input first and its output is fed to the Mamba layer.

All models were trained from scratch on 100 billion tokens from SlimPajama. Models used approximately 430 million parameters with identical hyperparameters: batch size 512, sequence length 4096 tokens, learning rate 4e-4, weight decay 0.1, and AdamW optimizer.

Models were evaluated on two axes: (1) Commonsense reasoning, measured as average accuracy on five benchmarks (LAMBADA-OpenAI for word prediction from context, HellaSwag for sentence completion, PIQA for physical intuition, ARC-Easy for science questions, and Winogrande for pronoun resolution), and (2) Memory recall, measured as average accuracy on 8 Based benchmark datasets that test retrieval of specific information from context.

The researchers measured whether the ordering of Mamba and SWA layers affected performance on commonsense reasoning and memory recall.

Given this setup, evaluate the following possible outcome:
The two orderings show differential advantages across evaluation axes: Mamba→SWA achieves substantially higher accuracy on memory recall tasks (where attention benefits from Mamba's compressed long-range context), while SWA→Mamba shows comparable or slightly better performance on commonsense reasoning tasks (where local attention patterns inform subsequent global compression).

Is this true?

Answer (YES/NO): NO